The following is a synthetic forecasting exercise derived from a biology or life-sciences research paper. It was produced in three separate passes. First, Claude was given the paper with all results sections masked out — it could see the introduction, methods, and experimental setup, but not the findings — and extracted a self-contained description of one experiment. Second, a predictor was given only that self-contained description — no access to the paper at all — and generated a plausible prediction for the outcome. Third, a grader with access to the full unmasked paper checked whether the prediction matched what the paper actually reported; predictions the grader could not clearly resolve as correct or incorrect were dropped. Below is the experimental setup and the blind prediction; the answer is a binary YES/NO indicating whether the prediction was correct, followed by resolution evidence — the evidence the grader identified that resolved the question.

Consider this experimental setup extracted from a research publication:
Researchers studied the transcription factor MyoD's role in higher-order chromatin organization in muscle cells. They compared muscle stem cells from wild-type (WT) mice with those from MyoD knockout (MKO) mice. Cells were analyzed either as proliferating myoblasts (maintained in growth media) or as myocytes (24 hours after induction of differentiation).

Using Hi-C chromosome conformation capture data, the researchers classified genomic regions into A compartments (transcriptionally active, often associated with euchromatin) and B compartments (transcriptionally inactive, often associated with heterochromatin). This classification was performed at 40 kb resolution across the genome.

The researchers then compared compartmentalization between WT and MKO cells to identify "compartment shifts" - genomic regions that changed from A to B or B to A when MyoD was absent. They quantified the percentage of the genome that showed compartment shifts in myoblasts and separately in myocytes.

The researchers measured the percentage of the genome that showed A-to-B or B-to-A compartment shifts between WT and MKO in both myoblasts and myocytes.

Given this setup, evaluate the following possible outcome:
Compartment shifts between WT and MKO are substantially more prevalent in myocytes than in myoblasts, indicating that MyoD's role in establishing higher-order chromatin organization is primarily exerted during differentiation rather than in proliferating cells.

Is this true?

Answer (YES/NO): NO